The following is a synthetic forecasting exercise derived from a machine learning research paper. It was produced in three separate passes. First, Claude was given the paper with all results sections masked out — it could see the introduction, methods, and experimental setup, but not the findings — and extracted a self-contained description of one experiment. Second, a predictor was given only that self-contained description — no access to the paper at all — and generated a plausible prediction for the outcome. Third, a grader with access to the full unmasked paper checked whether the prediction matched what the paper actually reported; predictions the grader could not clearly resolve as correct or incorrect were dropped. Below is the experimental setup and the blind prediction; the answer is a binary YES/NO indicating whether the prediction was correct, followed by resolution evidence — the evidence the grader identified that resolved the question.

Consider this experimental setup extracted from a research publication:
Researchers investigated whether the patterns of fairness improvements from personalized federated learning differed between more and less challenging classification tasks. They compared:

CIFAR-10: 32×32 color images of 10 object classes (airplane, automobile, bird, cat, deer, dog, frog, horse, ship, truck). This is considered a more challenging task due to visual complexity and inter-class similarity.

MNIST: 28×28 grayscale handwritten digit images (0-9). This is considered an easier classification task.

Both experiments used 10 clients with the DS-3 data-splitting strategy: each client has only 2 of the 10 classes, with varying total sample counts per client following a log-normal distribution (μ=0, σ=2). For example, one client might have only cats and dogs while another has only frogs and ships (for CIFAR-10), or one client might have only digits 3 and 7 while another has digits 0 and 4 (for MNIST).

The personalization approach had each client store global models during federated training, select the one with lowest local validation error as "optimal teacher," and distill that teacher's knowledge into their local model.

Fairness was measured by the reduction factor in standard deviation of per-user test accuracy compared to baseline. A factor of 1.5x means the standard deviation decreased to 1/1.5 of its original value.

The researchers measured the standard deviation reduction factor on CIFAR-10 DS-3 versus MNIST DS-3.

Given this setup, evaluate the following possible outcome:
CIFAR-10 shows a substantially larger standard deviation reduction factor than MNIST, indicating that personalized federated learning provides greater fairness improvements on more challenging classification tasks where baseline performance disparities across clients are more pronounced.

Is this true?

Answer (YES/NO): NO